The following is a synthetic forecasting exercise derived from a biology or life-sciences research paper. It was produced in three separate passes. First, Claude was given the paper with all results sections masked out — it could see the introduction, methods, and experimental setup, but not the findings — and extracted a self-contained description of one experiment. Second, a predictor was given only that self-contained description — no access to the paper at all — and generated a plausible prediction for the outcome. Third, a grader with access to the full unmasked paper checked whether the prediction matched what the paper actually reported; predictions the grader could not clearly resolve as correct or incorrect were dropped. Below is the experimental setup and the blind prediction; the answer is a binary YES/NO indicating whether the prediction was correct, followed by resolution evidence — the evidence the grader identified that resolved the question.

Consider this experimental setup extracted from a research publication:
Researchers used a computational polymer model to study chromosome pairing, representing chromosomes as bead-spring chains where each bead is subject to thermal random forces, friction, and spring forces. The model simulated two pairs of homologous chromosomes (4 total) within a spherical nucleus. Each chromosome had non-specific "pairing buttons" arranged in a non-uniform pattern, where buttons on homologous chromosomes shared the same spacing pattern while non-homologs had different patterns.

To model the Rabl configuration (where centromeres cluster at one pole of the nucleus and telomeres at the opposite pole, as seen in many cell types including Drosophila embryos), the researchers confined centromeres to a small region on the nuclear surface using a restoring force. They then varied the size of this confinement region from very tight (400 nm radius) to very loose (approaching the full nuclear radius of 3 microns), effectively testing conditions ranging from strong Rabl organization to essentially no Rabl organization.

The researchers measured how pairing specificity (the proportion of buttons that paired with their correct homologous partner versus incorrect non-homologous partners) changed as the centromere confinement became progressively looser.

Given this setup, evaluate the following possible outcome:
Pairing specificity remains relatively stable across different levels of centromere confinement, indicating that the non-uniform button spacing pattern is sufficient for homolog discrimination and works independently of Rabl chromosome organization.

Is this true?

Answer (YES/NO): NO